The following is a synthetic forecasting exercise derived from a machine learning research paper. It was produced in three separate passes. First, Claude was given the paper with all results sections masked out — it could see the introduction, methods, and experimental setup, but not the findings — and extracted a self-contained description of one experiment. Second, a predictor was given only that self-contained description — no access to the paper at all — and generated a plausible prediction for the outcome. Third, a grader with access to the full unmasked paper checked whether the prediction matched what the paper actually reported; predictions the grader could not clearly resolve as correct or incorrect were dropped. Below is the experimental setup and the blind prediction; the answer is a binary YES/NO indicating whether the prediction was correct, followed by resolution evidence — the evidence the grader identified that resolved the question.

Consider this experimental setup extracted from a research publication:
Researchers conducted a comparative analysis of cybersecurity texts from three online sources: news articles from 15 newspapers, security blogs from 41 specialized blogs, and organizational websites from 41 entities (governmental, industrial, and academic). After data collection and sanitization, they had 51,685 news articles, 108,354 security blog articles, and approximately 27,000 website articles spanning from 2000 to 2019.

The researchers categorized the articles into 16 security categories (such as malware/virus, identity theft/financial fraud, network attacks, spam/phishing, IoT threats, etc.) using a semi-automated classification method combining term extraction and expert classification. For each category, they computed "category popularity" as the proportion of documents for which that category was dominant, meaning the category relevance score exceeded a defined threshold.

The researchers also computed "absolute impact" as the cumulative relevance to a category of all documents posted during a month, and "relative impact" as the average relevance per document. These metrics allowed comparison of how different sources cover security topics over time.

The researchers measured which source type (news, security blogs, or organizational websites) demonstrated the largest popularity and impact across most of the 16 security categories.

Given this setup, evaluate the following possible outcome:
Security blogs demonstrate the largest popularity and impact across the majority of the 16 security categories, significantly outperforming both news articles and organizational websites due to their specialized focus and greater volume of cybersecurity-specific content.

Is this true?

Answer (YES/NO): YES